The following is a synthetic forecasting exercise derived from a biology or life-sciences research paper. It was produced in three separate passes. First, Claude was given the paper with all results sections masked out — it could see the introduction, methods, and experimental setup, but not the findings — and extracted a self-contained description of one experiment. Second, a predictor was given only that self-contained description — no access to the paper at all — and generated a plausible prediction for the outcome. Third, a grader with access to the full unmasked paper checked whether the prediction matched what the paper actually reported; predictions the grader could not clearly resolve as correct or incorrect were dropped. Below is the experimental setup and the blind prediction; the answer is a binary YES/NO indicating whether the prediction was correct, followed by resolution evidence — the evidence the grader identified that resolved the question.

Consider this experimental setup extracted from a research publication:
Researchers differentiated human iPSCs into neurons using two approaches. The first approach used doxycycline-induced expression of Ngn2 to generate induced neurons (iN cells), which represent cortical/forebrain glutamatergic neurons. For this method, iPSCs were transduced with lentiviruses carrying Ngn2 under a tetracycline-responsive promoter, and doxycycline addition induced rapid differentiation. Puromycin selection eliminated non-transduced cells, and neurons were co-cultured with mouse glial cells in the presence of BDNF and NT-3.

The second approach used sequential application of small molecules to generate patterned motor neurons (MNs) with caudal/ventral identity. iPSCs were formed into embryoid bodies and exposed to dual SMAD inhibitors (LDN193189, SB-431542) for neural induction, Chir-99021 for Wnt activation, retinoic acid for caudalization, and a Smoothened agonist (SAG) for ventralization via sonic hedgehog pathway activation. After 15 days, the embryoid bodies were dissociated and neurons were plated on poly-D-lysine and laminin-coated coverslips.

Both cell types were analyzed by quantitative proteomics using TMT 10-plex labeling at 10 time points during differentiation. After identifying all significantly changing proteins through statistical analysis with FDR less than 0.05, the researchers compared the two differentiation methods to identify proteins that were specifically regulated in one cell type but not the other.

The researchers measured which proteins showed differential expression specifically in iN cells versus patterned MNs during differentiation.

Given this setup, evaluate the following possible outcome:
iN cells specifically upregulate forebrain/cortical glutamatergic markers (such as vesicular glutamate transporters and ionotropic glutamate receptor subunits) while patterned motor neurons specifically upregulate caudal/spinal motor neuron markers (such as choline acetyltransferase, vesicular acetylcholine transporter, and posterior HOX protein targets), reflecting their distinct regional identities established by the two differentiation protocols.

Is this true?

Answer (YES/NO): NO